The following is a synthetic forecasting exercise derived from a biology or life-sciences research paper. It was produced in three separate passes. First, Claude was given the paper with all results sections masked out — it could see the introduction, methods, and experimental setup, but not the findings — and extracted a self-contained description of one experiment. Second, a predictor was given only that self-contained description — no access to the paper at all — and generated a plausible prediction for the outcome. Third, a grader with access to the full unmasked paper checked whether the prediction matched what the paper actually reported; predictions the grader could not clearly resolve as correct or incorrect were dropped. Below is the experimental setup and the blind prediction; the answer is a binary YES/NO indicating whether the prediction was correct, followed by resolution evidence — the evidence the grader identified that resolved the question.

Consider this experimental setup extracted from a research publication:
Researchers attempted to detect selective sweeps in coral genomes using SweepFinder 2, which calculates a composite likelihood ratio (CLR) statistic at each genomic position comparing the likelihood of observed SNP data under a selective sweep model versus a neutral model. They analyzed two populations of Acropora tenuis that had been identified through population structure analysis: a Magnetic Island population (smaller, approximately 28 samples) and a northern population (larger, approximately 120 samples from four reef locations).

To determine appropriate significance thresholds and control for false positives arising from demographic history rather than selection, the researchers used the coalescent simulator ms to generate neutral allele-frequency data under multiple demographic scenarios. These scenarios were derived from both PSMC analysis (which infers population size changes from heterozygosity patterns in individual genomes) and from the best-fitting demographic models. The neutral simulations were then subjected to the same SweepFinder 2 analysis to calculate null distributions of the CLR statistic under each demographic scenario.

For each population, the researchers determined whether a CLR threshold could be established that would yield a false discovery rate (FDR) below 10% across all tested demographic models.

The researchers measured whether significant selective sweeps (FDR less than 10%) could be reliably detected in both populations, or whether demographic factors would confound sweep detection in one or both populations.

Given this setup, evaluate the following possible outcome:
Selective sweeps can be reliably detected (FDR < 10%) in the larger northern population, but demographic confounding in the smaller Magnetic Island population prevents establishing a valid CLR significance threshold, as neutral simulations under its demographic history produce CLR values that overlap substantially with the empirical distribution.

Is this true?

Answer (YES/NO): YES